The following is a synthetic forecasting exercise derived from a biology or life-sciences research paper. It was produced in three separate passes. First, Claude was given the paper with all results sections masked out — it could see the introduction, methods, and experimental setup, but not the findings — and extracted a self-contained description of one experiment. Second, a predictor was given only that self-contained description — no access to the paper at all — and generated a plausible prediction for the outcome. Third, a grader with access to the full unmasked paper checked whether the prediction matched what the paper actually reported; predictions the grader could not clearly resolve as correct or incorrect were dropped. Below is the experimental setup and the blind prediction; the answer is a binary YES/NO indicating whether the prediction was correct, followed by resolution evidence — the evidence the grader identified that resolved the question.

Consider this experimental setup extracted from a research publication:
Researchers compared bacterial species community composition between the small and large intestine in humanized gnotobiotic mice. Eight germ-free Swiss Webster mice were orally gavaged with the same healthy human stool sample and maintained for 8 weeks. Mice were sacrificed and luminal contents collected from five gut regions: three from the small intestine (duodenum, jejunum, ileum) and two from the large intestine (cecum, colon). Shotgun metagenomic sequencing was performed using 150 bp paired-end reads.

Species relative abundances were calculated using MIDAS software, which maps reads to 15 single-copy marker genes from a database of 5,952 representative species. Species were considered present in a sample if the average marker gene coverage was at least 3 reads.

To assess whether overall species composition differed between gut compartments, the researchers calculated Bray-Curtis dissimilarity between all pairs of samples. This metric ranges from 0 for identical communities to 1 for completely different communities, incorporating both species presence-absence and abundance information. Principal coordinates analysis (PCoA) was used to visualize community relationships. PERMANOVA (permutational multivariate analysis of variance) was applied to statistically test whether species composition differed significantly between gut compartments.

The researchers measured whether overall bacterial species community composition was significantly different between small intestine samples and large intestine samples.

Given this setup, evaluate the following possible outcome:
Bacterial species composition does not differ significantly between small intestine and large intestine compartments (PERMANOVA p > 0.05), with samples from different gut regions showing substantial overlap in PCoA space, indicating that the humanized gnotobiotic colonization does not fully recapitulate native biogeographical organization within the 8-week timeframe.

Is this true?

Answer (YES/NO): NO